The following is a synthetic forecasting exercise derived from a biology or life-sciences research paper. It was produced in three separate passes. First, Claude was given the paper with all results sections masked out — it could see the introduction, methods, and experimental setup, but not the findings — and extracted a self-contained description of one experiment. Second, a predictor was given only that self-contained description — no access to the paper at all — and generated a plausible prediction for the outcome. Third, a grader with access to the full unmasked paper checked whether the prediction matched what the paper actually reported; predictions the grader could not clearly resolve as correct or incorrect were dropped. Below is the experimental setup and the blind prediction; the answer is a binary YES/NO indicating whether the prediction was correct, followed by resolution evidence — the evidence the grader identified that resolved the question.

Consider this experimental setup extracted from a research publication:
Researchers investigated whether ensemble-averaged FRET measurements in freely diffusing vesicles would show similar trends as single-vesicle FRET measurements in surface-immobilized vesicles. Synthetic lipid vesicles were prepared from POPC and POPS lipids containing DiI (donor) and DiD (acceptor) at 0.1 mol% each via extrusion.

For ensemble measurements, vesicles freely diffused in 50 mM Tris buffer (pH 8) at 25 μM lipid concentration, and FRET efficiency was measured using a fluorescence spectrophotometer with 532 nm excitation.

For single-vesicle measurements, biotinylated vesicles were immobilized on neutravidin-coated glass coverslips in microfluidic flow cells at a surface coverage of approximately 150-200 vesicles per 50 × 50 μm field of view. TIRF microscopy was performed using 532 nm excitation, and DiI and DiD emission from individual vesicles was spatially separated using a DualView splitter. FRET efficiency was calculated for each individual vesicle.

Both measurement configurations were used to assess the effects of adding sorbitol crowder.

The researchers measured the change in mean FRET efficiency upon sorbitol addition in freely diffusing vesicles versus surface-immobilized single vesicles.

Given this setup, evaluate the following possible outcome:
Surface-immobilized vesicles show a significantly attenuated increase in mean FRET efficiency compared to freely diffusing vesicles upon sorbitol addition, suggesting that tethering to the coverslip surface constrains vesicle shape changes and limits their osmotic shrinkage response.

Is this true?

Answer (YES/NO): NO